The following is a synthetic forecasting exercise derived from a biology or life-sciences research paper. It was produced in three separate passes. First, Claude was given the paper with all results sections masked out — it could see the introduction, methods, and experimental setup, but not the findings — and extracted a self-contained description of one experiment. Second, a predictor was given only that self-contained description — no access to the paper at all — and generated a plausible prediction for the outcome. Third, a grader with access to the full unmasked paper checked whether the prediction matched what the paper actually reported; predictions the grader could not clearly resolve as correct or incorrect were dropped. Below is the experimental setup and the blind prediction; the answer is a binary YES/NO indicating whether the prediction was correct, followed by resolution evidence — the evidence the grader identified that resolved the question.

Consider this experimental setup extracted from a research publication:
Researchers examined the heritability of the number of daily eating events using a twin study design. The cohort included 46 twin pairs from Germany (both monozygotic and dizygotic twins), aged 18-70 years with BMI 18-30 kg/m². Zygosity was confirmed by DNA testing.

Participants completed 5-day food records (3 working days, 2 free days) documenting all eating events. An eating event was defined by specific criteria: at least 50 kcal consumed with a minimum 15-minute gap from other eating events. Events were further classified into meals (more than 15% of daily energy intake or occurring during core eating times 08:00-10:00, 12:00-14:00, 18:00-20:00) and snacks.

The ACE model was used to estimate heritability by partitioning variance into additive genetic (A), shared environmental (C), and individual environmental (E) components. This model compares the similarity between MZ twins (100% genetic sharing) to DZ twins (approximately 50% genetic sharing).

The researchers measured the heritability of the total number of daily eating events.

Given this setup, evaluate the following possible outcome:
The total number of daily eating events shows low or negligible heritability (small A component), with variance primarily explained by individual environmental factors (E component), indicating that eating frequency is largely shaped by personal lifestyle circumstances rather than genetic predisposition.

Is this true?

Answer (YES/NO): NO